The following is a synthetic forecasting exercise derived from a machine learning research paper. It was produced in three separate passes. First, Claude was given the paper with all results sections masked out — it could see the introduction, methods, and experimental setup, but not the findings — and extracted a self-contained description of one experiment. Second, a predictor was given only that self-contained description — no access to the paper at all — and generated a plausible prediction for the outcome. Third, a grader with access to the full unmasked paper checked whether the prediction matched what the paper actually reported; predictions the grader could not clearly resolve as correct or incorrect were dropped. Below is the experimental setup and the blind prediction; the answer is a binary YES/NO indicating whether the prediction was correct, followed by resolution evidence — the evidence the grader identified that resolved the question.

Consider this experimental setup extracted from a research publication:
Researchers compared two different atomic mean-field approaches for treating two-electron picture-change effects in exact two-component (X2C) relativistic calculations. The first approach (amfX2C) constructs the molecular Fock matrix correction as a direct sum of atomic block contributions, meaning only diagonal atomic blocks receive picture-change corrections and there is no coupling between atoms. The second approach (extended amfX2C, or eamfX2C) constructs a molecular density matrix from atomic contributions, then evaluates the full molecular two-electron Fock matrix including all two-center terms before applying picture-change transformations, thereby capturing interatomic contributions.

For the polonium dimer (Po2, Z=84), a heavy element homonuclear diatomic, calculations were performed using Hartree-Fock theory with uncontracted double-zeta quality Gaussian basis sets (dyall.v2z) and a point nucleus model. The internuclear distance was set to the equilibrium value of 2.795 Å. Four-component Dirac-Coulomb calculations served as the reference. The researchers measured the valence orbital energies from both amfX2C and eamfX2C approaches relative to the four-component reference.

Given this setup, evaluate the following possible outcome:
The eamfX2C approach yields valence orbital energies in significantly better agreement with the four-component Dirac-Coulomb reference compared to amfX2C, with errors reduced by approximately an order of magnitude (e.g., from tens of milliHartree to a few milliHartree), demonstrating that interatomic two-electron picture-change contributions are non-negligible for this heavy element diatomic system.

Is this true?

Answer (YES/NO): NO